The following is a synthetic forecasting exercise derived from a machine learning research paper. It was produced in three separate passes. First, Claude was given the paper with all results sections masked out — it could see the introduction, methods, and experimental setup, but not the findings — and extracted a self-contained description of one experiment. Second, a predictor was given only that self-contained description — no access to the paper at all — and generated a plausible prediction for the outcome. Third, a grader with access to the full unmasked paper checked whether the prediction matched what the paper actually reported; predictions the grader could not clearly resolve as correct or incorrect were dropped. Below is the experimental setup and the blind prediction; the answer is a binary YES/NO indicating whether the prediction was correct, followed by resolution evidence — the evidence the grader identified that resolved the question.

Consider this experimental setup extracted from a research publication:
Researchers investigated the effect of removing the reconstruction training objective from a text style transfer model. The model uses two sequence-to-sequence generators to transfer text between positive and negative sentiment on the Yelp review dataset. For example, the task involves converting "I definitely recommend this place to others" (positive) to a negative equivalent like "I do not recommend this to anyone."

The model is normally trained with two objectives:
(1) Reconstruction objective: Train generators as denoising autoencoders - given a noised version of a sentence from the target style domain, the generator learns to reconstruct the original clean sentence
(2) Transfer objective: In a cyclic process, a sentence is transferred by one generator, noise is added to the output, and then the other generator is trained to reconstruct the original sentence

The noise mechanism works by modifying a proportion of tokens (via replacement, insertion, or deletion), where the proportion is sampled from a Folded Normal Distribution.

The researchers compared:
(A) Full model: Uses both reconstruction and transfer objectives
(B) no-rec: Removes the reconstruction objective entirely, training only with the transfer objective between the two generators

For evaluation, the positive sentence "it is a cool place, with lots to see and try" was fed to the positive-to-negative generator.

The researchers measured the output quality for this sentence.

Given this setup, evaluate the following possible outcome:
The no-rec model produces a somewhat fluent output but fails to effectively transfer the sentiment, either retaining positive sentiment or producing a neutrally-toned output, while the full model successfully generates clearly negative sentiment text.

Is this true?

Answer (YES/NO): NO